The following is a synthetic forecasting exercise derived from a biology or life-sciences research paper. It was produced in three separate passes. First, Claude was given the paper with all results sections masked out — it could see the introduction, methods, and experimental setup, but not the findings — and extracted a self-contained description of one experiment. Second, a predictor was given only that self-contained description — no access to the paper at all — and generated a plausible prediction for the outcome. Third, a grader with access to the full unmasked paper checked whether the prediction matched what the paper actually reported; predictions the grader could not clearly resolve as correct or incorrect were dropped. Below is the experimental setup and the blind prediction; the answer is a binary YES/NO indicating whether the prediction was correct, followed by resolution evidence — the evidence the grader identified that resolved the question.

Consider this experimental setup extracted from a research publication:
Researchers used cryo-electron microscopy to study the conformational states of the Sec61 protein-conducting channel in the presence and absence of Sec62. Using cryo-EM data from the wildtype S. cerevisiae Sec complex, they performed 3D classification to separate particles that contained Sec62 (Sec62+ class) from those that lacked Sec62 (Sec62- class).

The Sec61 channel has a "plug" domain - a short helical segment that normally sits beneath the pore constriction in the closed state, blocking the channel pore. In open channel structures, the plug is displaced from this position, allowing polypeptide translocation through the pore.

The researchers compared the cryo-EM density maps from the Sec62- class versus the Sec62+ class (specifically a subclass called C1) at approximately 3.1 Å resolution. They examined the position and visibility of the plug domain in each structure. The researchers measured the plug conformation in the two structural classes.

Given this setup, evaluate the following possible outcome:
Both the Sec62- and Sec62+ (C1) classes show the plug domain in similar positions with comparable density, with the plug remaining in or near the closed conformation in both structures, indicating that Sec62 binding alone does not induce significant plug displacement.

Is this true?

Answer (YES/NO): NO